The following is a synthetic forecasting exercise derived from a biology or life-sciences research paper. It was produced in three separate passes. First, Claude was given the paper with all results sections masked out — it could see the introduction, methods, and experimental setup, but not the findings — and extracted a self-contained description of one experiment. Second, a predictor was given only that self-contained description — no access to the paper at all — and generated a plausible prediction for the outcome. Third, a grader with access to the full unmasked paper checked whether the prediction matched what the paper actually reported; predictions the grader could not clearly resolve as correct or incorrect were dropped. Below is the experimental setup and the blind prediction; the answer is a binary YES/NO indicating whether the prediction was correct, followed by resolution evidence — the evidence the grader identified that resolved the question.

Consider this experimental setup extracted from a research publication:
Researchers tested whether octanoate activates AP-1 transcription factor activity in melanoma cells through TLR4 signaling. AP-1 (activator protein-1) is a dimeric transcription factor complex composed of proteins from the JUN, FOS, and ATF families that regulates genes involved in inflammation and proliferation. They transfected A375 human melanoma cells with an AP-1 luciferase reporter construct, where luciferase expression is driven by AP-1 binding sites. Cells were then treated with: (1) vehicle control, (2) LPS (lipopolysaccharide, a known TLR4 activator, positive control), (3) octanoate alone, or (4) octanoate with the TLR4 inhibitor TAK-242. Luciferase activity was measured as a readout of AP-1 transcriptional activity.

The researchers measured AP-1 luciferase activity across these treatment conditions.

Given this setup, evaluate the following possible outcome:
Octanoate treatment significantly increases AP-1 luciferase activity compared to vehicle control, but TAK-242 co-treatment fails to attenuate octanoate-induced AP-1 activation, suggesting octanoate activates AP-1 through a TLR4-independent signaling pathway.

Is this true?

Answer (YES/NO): NO